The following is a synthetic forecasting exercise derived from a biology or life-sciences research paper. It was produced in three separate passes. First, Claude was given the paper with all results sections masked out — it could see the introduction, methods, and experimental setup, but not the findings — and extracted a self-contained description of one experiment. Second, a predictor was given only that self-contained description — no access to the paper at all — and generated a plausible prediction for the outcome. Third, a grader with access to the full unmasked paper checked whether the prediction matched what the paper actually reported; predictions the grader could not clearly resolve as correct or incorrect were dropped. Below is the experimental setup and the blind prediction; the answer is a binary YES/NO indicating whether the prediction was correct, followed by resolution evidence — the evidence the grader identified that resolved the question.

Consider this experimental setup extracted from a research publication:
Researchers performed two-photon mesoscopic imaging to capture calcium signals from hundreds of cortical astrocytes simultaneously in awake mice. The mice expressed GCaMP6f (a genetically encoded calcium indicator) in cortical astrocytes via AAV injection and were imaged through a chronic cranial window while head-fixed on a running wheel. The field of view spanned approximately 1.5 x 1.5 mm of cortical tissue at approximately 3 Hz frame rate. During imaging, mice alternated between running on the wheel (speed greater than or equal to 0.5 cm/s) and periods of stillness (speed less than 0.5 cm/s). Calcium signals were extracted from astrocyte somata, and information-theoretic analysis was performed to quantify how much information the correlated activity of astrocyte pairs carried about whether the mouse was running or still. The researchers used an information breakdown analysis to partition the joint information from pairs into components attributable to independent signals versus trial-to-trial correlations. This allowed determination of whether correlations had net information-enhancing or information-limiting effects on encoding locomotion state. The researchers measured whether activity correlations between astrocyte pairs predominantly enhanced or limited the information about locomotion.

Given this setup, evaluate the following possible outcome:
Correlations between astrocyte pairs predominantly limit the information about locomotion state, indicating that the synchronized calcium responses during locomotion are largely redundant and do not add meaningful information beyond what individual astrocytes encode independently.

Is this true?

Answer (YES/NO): YES